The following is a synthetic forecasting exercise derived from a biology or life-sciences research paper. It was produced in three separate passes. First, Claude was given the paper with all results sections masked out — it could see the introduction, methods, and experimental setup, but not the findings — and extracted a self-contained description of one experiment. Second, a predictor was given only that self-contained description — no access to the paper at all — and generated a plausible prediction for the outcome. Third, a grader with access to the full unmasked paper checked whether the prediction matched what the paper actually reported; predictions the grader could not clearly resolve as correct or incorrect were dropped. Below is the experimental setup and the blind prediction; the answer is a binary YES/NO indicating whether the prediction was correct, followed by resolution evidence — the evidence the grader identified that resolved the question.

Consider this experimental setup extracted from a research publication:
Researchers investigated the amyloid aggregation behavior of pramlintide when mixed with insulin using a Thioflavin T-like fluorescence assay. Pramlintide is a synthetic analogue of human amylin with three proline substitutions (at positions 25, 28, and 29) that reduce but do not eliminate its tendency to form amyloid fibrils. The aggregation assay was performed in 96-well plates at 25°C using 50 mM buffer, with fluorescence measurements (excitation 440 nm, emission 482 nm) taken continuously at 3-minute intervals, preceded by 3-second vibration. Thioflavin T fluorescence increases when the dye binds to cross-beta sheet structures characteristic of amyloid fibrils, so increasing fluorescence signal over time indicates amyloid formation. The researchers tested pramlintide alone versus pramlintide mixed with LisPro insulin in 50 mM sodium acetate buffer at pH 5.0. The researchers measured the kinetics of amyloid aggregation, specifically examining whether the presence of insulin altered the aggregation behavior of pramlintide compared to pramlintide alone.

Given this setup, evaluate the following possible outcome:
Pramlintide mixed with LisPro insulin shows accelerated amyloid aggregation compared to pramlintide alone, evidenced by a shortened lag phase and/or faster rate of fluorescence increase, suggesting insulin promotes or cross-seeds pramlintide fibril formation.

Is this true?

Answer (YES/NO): NO